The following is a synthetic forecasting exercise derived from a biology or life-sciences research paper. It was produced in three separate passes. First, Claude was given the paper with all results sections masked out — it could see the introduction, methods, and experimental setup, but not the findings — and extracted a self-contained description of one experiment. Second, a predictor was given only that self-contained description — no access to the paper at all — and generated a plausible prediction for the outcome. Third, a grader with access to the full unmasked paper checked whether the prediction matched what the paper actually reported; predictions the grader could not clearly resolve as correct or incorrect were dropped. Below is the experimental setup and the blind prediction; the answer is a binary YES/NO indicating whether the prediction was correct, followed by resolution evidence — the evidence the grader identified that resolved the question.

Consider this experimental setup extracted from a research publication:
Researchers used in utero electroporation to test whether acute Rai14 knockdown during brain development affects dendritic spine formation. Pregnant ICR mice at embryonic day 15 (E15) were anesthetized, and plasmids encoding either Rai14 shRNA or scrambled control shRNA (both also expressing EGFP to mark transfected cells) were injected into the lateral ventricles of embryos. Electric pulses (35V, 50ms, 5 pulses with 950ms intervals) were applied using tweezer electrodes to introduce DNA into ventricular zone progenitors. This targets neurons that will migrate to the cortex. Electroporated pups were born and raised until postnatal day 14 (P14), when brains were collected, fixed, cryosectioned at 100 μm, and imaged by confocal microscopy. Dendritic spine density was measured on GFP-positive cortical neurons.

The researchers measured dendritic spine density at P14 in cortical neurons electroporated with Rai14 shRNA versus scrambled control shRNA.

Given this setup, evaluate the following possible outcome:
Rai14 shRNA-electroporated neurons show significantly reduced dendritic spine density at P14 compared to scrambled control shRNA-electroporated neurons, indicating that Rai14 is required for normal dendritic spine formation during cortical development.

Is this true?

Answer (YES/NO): YES